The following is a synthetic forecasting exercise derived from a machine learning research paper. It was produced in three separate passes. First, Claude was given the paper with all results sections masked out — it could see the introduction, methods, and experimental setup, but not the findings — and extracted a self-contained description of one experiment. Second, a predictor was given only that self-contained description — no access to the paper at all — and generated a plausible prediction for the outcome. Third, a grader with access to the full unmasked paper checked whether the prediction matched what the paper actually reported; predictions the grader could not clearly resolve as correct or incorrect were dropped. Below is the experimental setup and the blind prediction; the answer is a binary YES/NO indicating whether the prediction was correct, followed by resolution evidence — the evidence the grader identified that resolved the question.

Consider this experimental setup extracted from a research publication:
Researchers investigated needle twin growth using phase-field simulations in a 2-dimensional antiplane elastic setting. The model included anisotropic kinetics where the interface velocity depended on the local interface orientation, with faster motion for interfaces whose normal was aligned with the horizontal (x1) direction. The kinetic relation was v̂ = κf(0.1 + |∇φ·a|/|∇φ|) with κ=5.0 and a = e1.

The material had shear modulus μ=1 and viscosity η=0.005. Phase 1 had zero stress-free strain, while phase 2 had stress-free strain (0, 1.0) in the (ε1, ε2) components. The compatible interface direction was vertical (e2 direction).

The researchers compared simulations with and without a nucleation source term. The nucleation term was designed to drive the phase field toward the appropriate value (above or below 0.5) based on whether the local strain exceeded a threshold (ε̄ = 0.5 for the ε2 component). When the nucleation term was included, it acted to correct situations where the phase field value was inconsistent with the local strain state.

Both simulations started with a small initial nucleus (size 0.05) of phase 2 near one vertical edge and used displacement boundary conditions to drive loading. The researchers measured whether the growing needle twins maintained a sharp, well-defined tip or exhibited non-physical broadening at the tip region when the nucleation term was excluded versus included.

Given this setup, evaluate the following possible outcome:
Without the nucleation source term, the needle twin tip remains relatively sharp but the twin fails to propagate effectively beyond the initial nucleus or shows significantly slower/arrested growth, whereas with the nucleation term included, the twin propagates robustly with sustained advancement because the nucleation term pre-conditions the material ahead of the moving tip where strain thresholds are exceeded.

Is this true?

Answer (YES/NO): NO